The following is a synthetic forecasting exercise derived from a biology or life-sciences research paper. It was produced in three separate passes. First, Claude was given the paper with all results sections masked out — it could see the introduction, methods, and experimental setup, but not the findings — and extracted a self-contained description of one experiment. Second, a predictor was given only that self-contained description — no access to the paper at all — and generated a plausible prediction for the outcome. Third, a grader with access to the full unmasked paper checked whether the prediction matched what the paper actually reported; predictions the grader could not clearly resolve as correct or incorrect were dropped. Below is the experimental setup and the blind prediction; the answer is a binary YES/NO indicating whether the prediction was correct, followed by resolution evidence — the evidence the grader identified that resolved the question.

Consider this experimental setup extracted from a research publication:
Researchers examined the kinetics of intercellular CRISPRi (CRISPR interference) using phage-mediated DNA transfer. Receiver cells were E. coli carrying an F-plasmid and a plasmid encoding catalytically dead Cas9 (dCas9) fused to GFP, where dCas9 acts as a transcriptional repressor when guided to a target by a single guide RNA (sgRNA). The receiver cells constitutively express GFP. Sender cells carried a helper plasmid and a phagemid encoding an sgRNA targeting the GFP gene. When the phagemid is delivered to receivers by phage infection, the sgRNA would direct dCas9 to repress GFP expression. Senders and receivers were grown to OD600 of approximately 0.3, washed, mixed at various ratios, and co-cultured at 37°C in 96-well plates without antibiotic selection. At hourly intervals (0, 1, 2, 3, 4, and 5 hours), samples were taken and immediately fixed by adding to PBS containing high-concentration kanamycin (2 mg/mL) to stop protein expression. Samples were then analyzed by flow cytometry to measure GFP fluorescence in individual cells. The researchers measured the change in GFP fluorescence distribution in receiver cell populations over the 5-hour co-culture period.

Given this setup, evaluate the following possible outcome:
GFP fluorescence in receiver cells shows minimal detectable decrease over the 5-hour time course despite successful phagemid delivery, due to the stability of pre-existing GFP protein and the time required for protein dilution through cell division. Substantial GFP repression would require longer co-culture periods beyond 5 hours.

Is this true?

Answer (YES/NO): NO